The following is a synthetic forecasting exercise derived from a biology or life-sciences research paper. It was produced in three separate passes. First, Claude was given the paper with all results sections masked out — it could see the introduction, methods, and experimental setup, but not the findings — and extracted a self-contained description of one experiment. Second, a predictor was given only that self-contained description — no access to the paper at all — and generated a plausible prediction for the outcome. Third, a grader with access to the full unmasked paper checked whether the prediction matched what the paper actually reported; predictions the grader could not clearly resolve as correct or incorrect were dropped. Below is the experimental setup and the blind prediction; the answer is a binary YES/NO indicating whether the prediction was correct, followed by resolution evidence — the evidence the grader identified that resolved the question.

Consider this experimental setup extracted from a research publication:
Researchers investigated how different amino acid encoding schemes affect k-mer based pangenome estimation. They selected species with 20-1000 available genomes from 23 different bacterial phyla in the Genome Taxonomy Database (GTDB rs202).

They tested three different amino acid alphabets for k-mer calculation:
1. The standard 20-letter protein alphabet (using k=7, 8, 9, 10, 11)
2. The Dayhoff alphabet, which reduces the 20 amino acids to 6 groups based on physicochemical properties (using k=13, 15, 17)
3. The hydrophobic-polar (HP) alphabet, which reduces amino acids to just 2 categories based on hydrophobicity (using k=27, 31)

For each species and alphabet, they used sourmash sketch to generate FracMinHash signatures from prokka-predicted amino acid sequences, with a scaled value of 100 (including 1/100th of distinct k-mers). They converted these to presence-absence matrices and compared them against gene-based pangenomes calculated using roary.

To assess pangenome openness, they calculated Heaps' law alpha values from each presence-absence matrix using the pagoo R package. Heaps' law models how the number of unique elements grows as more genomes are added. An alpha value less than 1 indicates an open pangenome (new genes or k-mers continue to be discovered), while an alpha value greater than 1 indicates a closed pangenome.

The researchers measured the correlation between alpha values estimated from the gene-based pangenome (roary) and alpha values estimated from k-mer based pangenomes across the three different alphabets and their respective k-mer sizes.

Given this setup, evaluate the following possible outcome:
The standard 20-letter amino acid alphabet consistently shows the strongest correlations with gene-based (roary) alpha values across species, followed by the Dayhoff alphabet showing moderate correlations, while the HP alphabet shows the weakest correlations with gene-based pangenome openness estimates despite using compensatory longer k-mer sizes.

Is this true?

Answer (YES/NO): NO